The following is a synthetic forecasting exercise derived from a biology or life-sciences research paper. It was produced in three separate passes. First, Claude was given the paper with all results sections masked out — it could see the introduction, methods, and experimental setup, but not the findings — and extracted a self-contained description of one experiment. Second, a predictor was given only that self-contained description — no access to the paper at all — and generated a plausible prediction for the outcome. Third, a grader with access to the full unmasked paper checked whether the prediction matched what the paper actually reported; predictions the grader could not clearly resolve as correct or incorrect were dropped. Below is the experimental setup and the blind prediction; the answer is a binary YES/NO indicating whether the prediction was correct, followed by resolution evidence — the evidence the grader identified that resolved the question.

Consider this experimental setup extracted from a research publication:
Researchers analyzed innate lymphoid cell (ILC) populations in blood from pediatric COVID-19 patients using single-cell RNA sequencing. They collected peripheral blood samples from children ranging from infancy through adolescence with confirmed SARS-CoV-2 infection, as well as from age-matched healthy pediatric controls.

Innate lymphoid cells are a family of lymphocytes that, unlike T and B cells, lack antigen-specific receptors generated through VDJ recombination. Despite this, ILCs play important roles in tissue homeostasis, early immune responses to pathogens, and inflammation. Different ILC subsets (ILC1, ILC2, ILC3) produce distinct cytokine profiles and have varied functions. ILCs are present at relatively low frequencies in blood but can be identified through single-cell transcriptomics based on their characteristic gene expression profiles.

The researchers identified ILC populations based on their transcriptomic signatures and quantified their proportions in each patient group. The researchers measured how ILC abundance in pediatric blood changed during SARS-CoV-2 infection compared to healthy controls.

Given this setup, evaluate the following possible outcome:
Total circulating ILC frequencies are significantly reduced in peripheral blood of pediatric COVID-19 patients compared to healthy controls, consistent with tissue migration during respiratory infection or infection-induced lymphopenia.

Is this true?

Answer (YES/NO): NO